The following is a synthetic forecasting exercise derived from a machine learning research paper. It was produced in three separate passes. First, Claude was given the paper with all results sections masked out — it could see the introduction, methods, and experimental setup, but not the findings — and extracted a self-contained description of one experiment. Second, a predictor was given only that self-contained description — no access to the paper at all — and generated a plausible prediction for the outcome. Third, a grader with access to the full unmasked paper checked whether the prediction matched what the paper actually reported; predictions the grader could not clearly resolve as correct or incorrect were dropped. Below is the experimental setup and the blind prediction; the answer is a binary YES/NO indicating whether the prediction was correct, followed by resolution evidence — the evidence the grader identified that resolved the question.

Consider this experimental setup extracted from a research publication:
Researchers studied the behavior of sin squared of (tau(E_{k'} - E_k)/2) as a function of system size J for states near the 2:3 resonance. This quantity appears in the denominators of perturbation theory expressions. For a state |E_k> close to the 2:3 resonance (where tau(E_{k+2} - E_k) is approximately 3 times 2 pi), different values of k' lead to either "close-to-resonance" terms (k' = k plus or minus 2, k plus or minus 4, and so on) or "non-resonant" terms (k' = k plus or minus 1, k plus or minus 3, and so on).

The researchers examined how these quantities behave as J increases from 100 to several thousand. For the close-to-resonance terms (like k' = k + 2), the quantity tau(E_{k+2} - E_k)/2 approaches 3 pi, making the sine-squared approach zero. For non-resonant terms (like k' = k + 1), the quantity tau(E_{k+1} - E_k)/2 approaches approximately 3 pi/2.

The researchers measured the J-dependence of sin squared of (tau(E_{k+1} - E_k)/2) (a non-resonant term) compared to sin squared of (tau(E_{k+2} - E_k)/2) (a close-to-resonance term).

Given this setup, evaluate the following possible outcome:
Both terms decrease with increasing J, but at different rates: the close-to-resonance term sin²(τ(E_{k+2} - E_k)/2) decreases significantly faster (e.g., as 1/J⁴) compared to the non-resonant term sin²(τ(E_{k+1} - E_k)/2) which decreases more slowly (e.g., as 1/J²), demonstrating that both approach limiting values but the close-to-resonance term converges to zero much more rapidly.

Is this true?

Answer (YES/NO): NO